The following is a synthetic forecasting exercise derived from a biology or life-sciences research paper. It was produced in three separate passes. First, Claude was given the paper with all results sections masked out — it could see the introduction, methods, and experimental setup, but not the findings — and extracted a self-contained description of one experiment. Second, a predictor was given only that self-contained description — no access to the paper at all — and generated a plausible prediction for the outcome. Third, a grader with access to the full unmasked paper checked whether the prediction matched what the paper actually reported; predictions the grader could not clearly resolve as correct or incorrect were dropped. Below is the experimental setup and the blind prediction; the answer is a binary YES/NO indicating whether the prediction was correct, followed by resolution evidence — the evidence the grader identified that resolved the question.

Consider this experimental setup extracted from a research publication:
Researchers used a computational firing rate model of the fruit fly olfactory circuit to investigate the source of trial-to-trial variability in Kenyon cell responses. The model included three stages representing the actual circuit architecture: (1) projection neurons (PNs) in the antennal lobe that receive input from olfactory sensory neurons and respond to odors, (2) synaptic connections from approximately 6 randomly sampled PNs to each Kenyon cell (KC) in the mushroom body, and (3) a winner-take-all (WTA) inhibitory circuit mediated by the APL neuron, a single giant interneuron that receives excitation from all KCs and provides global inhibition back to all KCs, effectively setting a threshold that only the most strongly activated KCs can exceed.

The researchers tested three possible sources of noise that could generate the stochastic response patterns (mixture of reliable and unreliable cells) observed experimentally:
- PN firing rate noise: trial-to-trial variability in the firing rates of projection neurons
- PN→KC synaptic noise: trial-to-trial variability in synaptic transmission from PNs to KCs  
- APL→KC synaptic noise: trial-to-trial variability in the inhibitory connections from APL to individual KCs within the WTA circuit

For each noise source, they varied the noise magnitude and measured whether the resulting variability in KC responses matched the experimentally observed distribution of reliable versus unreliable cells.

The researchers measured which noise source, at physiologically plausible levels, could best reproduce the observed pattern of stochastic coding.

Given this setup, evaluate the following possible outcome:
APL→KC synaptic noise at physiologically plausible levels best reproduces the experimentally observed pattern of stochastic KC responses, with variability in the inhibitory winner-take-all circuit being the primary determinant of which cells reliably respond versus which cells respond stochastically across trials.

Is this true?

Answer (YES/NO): YES